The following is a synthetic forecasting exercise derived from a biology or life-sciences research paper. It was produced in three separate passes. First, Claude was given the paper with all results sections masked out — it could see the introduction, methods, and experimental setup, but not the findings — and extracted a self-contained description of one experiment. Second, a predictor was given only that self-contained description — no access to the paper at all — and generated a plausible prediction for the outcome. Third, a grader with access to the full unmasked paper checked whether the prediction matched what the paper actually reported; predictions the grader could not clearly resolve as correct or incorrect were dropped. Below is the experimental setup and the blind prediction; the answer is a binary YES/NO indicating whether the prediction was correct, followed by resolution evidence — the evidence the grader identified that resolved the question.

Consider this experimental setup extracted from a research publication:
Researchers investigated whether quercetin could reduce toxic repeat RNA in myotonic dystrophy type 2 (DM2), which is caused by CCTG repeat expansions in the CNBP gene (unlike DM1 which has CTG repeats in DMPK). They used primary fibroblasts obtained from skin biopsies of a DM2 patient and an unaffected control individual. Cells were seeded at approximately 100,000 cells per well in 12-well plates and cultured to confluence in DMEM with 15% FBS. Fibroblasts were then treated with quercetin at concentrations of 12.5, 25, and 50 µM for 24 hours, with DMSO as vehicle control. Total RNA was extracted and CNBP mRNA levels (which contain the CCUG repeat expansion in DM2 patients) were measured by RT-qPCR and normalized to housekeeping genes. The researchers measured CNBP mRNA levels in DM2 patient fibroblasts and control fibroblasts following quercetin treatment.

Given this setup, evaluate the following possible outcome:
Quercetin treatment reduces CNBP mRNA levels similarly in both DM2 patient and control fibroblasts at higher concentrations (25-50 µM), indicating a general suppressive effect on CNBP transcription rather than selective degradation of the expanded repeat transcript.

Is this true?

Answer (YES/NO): NO